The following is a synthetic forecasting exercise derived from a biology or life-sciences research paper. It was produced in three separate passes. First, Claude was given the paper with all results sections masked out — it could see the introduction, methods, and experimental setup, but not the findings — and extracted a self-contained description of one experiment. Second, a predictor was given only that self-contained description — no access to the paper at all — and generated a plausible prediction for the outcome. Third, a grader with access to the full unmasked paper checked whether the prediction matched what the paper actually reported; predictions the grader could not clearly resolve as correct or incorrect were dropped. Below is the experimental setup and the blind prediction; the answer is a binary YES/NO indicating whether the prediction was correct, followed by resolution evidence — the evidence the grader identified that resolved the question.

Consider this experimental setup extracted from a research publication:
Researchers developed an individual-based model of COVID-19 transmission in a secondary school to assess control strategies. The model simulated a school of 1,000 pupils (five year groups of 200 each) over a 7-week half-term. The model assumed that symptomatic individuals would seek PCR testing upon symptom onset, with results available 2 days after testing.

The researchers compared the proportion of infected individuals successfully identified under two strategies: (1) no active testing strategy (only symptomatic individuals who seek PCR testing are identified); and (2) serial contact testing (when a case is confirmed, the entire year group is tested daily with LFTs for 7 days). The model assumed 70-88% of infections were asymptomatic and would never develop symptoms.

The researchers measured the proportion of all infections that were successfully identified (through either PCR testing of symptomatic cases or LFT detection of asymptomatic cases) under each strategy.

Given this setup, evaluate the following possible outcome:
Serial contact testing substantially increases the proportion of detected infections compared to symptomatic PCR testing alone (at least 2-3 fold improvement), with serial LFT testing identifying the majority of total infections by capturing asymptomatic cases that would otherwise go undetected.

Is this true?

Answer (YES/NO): NO